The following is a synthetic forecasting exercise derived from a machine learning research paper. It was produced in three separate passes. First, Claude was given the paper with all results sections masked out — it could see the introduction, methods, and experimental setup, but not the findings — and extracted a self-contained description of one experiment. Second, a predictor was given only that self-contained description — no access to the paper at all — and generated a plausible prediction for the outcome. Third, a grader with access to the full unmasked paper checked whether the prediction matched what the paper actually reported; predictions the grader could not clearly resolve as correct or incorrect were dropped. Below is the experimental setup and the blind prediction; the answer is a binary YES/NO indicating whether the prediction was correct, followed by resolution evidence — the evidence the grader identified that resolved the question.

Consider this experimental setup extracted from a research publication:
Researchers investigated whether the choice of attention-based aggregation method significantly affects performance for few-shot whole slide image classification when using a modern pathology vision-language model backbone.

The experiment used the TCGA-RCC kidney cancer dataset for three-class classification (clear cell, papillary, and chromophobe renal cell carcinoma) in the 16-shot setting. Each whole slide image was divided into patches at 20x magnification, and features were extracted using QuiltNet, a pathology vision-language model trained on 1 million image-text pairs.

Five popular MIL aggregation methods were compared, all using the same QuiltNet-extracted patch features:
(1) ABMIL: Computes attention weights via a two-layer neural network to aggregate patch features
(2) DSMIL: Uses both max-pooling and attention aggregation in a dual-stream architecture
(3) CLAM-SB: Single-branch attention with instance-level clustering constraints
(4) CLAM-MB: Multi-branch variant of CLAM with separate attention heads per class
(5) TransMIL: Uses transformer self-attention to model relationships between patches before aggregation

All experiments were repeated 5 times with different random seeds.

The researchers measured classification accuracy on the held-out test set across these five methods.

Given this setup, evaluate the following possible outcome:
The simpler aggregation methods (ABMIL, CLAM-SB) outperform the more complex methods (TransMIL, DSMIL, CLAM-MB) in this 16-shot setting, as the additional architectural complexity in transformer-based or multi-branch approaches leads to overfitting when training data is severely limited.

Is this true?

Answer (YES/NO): NO